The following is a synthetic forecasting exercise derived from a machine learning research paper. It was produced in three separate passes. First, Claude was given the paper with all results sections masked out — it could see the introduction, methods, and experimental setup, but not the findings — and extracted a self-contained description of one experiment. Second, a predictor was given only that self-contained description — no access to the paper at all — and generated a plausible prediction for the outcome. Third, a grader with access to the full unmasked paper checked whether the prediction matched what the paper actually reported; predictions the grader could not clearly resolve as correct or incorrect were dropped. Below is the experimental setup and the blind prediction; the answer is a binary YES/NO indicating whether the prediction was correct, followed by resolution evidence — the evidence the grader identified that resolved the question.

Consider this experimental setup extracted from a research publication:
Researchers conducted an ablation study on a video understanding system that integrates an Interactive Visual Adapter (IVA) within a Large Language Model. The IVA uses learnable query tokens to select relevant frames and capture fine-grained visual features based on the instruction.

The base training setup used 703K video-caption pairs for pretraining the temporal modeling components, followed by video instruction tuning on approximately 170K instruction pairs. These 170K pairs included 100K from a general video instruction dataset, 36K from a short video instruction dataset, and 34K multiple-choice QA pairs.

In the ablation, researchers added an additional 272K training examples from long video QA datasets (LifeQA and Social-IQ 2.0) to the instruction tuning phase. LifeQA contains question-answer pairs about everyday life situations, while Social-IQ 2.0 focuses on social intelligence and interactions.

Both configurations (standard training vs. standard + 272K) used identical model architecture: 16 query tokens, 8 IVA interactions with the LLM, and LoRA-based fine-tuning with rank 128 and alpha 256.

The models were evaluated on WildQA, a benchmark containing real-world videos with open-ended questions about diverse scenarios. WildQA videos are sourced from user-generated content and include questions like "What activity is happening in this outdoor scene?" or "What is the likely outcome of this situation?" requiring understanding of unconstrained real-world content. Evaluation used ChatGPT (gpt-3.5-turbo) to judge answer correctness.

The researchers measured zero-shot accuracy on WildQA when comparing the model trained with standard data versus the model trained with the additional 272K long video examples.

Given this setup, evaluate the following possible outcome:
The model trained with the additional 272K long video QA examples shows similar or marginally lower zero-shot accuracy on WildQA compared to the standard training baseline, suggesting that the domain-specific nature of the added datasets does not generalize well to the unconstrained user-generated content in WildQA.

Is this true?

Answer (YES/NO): YES